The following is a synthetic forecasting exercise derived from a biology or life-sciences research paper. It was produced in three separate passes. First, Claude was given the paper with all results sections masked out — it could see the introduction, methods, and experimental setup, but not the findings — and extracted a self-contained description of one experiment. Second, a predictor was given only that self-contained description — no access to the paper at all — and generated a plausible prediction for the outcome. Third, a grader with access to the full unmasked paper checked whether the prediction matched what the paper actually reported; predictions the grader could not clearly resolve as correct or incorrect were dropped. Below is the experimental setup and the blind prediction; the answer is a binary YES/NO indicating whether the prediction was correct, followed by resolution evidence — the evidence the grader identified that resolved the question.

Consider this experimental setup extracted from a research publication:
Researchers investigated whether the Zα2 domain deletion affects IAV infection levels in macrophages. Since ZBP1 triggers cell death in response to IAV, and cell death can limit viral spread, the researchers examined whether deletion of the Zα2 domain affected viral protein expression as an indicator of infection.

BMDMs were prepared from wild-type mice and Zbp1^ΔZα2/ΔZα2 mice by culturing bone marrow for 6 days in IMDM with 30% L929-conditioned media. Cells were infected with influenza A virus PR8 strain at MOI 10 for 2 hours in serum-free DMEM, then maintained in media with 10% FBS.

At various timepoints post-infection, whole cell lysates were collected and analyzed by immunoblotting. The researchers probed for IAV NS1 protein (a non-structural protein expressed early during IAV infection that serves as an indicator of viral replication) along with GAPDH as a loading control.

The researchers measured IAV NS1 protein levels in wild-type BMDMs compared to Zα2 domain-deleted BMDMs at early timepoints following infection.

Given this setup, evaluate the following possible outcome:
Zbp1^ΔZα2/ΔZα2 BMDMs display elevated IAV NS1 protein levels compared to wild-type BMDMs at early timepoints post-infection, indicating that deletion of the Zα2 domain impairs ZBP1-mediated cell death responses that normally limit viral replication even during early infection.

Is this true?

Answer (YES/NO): NO